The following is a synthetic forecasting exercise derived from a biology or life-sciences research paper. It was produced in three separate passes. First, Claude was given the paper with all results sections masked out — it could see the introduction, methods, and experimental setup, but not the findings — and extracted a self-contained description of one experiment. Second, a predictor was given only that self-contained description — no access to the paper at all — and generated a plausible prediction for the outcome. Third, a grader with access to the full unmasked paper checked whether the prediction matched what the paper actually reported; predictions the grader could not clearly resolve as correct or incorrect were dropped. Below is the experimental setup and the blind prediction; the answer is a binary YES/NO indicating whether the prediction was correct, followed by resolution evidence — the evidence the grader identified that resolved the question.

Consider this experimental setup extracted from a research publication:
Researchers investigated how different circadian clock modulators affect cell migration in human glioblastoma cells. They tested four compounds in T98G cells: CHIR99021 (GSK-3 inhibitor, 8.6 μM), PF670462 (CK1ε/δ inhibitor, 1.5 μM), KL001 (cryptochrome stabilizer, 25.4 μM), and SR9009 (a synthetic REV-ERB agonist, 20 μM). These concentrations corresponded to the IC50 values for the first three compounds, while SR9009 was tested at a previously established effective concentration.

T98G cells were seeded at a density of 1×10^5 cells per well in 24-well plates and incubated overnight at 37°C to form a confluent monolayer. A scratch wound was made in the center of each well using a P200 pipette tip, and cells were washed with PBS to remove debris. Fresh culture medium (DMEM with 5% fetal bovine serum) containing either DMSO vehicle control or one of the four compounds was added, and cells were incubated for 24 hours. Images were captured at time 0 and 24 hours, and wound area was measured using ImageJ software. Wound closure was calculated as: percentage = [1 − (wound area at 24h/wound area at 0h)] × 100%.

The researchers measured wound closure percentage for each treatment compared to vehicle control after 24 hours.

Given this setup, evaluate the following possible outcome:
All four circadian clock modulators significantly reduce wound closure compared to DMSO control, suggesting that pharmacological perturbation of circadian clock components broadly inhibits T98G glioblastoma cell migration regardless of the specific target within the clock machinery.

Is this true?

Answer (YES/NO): NO